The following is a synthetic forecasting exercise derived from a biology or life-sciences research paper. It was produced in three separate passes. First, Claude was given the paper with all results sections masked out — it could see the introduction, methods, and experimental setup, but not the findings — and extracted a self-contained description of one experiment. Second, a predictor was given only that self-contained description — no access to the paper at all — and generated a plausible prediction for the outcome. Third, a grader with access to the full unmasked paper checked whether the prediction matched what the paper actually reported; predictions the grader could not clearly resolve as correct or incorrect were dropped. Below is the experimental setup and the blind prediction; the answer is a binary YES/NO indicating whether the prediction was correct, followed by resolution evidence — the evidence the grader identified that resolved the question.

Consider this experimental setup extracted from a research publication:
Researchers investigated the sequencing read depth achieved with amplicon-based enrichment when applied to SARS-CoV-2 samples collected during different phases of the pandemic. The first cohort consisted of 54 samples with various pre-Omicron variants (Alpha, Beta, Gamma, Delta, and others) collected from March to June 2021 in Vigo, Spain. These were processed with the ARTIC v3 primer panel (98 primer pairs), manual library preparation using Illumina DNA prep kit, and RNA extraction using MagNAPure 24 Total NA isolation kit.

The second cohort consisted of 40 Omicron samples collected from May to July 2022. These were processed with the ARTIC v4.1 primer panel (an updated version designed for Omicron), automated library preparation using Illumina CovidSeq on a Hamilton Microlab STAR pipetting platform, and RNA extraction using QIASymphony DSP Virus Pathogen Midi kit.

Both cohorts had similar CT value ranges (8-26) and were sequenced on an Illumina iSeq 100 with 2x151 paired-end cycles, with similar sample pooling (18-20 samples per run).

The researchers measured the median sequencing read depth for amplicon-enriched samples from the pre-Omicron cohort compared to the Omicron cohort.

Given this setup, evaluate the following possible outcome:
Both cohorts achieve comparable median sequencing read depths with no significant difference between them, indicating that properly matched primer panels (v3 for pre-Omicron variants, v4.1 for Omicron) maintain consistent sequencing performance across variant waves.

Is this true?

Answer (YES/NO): NO